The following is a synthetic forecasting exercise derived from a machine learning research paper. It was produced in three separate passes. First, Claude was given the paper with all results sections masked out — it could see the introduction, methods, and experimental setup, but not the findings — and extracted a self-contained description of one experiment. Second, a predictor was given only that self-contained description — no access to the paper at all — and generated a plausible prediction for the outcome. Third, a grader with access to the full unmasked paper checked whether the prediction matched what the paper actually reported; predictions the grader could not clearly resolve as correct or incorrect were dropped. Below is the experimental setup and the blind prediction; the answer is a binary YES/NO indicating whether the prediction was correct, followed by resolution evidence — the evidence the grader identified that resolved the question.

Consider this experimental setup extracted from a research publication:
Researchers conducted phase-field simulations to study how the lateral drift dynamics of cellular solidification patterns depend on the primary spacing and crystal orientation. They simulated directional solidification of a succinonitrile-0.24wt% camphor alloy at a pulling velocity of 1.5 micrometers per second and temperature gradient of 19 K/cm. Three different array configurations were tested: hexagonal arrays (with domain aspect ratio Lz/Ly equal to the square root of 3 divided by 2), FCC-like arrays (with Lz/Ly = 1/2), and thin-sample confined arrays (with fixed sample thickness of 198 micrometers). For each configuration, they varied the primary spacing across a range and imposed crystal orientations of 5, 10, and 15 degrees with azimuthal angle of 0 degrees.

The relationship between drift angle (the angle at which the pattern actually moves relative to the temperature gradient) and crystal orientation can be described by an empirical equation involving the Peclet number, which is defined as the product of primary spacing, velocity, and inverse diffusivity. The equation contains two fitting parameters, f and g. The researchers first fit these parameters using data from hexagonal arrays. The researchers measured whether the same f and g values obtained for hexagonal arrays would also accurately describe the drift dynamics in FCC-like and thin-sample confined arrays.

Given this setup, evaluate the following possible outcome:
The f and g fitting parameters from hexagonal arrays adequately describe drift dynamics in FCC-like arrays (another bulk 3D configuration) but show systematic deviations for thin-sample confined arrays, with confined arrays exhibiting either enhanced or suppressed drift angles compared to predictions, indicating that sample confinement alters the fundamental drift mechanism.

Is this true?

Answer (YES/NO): NO